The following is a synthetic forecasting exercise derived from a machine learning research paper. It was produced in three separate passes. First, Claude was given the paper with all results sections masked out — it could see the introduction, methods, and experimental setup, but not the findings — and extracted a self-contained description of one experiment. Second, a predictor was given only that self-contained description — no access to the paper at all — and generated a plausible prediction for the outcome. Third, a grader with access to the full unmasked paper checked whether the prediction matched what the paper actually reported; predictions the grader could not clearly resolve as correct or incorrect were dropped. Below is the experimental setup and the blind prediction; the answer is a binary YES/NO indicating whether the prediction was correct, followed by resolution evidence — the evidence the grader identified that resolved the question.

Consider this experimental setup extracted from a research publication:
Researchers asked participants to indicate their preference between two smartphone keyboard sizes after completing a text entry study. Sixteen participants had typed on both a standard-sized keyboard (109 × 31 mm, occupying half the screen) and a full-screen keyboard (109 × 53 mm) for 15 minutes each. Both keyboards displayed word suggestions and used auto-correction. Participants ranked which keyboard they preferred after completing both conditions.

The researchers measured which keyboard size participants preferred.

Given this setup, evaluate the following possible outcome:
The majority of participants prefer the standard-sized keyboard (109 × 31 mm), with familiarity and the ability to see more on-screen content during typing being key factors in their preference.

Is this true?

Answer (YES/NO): NO